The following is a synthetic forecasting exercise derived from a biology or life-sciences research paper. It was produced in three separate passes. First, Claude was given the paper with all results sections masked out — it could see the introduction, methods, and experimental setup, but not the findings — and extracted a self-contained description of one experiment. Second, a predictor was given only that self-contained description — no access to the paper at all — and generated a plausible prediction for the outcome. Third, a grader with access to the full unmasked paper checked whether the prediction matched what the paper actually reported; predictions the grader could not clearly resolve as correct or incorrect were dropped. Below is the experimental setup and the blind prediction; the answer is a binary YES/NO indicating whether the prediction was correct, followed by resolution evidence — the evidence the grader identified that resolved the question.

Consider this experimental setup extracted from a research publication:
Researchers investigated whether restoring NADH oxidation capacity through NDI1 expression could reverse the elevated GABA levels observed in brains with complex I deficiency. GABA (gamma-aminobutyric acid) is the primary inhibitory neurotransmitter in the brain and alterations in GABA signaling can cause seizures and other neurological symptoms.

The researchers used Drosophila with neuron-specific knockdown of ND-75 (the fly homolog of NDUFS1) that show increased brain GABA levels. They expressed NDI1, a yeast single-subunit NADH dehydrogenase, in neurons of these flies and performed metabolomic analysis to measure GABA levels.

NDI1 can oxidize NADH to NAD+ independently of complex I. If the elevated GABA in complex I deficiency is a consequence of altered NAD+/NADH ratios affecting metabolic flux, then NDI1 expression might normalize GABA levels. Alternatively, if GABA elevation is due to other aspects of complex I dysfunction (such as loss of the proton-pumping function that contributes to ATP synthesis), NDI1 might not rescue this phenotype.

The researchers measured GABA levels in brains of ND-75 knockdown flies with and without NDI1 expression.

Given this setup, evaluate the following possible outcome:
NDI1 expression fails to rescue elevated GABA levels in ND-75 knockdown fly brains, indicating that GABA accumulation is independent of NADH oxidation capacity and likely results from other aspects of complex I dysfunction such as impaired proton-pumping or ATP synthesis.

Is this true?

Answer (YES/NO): NO